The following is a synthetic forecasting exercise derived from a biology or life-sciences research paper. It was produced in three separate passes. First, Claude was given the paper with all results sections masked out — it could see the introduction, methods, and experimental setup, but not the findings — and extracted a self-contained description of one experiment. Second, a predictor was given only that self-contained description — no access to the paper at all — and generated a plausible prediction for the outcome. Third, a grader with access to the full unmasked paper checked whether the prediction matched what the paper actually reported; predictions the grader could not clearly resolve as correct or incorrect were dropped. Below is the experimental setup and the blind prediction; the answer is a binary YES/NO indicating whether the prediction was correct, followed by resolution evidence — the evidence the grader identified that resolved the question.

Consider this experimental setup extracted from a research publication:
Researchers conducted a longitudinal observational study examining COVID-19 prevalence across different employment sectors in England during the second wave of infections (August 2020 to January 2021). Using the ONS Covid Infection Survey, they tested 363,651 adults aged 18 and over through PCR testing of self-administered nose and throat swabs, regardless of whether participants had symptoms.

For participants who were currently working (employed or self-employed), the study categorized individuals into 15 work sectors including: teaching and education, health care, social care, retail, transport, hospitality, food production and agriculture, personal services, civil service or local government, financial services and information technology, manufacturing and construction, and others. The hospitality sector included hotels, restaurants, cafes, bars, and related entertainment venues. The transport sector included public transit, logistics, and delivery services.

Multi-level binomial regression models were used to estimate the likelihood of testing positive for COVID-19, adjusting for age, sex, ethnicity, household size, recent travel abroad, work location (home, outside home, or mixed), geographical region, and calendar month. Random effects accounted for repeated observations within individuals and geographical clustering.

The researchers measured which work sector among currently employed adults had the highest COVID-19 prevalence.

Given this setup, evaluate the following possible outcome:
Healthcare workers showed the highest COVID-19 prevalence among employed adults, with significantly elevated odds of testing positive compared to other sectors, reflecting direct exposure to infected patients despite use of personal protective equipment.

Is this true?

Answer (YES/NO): NO